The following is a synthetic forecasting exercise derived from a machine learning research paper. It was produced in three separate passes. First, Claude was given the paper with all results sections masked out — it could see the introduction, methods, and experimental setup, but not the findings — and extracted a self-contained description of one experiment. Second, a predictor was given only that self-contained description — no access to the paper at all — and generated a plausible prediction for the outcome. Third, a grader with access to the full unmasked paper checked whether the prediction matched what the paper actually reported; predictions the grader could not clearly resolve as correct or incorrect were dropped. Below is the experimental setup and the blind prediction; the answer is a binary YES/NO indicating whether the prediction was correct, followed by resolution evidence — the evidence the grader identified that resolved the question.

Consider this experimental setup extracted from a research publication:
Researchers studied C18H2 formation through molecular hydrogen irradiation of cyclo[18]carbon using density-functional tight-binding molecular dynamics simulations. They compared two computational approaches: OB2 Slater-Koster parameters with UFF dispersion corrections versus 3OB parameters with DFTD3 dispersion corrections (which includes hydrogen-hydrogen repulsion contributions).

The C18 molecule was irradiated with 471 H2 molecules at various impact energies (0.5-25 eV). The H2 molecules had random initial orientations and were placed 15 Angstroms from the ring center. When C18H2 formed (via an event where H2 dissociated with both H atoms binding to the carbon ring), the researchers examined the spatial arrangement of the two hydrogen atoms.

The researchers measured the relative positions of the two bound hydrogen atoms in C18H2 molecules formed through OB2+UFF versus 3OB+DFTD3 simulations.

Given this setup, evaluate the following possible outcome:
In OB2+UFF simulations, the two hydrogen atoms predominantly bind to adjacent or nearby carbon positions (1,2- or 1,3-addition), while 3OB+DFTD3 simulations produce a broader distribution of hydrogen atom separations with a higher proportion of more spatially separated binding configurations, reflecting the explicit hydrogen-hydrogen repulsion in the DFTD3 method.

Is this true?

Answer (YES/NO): NO